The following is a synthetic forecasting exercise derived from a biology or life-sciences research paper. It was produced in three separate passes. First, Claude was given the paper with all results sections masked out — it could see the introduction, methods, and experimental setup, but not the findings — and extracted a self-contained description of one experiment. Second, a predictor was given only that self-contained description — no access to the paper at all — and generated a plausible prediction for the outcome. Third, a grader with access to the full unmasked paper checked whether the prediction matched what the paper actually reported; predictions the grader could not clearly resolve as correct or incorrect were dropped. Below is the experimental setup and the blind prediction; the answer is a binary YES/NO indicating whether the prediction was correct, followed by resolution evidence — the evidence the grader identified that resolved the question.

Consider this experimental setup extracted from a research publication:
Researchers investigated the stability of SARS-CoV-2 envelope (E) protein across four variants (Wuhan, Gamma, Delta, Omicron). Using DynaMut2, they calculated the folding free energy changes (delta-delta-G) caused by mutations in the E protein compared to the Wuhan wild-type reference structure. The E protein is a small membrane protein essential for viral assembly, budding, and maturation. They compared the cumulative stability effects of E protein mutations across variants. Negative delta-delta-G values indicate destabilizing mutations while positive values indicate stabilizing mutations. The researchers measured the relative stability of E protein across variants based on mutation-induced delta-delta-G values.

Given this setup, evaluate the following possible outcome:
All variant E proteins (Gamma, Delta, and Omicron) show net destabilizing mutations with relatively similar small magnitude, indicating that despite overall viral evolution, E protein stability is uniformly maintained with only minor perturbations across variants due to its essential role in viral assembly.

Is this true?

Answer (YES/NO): NO